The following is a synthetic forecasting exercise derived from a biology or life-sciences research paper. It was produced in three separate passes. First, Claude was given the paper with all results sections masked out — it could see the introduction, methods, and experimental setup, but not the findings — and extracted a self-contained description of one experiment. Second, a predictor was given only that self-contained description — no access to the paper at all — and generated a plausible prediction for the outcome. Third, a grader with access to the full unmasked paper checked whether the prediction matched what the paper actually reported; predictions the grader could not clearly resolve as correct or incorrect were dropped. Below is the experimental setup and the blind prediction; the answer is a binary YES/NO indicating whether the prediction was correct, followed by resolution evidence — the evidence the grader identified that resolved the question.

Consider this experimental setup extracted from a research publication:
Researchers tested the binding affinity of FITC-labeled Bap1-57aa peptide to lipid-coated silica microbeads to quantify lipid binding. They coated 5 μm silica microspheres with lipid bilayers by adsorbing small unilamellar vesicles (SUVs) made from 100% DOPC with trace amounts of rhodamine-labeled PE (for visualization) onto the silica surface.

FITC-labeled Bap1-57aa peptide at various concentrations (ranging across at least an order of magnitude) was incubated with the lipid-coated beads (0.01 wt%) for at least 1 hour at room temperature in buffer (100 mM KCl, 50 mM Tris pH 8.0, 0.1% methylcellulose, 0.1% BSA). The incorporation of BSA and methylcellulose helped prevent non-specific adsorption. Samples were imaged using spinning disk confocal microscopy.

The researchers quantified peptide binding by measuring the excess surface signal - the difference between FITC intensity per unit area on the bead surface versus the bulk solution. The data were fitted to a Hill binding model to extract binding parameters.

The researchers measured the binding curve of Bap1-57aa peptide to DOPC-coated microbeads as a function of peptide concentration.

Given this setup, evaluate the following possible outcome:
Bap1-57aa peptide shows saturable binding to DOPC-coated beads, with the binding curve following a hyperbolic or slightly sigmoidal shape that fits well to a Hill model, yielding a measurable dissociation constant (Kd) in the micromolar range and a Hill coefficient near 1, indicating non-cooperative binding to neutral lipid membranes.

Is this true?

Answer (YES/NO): NO